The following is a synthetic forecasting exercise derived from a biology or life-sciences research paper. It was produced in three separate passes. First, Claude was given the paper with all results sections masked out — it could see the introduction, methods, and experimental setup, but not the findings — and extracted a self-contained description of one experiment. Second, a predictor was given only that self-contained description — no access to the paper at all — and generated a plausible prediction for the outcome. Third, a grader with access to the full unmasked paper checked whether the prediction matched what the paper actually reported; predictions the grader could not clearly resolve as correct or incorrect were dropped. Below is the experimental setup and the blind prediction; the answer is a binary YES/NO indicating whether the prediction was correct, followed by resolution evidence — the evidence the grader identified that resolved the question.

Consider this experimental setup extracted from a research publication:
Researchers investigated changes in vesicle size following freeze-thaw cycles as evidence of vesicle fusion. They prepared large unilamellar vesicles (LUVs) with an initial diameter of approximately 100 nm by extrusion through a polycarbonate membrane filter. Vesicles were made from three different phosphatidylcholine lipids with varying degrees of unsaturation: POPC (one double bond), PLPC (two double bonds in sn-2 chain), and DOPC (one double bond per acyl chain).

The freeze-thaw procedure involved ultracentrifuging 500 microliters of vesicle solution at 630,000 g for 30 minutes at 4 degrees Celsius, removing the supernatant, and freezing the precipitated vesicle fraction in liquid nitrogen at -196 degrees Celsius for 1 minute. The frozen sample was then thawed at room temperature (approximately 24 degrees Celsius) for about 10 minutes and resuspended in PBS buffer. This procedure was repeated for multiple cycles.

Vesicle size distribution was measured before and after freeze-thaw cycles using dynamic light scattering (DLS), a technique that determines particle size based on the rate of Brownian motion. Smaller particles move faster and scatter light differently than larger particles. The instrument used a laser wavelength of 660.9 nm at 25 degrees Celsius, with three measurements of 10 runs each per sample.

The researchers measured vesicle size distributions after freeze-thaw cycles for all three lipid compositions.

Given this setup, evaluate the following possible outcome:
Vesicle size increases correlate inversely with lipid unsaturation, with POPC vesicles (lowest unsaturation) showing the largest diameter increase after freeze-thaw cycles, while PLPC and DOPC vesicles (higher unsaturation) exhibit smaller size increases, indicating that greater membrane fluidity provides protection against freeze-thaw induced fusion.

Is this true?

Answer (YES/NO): NO